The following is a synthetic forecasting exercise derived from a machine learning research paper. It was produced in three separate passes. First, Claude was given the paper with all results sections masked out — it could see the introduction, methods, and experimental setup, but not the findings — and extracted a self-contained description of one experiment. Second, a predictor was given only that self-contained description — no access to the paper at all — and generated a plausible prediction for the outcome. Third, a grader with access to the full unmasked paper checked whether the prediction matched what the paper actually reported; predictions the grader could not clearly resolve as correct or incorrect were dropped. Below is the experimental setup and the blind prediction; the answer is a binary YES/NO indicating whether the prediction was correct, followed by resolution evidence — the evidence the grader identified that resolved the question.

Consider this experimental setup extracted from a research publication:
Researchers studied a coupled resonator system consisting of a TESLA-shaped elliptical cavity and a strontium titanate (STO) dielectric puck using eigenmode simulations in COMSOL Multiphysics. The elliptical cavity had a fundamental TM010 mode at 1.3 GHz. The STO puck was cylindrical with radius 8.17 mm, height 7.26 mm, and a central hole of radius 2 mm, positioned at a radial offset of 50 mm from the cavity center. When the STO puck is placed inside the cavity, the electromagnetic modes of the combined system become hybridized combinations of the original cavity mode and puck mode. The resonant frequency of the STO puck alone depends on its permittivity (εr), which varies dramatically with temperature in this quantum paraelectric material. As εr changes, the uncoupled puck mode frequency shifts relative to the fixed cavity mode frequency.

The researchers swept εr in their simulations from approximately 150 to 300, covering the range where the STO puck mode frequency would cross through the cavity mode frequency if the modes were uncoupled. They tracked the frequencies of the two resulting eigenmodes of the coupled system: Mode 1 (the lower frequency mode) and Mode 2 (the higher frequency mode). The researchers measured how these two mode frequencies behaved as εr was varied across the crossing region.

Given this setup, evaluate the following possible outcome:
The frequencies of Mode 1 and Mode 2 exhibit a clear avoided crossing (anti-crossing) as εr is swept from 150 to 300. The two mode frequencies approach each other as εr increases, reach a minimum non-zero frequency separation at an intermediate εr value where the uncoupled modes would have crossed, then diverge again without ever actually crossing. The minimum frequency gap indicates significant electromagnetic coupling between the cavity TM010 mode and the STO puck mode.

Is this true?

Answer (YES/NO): YES